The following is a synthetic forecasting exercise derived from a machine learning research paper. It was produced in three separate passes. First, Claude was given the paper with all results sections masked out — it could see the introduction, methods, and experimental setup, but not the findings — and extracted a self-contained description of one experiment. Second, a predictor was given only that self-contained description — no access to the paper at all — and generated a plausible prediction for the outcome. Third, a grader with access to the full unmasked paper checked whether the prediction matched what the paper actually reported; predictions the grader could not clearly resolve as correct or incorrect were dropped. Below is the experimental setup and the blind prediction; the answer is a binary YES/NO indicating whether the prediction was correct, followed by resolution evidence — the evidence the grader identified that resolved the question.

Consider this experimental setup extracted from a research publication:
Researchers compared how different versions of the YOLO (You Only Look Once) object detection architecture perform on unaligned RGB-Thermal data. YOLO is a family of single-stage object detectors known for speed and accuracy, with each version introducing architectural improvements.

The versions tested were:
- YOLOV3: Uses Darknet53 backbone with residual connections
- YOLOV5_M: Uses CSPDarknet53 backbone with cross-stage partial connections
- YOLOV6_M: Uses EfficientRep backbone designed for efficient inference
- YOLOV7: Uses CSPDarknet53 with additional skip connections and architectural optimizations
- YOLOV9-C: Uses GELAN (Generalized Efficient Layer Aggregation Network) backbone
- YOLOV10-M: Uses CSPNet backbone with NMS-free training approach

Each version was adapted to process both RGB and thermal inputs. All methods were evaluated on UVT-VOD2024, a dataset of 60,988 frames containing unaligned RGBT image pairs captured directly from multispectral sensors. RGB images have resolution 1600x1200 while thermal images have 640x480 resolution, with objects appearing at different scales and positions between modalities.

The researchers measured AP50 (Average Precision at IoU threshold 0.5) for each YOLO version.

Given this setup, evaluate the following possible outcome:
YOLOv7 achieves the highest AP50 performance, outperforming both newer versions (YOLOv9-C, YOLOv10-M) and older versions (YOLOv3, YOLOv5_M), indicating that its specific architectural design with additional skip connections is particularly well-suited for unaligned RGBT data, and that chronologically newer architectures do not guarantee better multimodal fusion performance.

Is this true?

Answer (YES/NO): NO